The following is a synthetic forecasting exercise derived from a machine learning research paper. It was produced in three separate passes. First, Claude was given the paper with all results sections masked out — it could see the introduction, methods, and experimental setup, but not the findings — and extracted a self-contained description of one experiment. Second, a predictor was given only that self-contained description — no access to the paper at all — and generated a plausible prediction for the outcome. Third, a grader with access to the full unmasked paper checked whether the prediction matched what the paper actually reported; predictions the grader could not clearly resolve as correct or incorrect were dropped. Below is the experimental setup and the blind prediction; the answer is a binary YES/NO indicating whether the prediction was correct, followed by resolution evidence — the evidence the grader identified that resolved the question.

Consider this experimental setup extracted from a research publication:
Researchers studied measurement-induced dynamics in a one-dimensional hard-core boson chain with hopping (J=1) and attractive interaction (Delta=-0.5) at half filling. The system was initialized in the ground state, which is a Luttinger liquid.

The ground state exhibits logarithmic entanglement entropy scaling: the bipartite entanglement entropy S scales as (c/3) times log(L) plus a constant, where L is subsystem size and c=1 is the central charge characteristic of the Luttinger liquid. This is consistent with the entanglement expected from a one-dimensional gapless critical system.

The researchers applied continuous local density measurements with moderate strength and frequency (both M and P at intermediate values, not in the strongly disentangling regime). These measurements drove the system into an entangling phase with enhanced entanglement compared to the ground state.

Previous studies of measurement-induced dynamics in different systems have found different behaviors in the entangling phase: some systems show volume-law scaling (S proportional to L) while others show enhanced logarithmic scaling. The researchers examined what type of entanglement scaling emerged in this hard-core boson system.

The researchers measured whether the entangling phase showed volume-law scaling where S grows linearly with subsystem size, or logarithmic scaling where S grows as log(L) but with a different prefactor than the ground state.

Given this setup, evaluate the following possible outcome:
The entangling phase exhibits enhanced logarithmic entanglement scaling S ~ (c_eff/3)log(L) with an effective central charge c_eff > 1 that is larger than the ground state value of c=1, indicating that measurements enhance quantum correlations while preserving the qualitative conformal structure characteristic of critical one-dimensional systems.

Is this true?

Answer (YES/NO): NO